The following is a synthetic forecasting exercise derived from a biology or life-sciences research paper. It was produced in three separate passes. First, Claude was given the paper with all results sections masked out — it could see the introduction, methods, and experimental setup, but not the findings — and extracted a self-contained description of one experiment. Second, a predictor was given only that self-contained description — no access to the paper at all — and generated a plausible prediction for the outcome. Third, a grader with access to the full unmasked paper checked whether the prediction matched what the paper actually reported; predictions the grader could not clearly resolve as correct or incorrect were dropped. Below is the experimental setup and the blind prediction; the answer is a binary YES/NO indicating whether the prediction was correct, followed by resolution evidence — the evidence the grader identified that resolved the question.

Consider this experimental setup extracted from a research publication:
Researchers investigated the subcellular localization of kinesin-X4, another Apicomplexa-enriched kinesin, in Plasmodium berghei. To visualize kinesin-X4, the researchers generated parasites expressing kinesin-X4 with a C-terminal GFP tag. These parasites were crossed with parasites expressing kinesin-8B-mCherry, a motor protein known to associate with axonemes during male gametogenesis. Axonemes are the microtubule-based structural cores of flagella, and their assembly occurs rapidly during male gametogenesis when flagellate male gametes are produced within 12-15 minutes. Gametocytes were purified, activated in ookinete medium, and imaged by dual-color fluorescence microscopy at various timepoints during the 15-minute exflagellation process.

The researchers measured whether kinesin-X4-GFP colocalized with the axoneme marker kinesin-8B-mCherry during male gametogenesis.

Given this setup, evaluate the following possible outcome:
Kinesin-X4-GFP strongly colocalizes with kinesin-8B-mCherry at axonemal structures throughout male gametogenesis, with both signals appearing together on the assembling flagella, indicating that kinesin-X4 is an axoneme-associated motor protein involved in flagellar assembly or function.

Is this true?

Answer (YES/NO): NO